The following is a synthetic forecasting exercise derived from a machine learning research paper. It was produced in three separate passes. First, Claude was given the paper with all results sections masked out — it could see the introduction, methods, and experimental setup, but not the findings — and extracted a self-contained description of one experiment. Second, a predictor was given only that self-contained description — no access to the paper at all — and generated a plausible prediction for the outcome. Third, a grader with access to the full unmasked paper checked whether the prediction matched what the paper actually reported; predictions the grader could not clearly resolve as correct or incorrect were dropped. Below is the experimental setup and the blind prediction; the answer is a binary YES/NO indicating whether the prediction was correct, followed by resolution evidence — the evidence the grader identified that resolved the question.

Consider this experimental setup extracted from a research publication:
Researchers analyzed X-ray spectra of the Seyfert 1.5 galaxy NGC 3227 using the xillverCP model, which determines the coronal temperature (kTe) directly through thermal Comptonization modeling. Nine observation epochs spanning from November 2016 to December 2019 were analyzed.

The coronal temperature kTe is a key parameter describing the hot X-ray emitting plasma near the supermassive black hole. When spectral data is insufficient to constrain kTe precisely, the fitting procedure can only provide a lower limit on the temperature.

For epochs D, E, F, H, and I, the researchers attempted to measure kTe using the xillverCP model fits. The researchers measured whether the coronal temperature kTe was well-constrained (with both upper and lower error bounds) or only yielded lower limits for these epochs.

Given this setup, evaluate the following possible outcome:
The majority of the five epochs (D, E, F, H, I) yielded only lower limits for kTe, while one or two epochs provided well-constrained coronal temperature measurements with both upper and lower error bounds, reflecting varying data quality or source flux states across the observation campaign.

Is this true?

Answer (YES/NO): NO